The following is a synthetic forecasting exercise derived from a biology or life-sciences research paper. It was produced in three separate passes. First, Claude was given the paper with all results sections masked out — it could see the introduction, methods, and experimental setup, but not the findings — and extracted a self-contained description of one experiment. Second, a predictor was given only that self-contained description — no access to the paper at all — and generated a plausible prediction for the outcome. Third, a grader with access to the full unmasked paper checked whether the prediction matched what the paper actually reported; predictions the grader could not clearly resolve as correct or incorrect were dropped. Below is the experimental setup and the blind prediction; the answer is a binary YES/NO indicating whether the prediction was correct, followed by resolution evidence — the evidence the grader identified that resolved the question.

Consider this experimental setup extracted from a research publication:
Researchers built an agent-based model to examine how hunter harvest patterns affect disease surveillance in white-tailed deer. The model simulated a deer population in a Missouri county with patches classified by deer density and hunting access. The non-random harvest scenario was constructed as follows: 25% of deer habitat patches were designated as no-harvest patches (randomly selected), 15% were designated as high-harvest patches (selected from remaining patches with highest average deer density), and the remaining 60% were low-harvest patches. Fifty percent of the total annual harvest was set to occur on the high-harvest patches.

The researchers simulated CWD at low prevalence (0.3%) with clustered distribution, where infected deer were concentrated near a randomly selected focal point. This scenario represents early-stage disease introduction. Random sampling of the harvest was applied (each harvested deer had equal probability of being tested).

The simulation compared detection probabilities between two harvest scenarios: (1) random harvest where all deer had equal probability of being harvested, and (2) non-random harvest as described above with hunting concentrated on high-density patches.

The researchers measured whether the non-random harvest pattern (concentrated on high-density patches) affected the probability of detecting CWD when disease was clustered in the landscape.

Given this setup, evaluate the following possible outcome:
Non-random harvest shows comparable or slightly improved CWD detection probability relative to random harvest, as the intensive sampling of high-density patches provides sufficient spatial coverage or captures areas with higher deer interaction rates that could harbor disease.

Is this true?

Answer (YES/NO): YES